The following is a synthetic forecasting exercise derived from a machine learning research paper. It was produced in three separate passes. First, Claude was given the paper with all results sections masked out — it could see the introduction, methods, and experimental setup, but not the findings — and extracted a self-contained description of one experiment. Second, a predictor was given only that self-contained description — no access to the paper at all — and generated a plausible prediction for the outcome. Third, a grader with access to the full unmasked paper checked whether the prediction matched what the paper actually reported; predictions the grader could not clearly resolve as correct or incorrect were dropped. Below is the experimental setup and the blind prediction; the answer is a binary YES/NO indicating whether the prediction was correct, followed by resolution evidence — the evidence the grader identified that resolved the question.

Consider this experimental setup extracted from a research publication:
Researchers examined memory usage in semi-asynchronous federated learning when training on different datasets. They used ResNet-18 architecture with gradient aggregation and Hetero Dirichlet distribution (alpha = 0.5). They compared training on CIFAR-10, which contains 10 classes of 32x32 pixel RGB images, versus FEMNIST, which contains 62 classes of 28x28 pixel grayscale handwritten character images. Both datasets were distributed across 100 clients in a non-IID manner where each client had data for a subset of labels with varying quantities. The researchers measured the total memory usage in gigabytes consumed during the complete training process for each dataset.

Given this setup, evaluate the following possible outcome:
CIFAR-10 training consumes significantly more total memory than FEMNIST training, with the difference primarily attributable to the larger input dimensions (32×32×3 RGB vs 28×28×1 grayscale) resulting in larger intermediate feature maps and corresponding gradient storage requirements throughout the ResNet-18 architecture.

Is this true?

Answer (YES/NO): NO